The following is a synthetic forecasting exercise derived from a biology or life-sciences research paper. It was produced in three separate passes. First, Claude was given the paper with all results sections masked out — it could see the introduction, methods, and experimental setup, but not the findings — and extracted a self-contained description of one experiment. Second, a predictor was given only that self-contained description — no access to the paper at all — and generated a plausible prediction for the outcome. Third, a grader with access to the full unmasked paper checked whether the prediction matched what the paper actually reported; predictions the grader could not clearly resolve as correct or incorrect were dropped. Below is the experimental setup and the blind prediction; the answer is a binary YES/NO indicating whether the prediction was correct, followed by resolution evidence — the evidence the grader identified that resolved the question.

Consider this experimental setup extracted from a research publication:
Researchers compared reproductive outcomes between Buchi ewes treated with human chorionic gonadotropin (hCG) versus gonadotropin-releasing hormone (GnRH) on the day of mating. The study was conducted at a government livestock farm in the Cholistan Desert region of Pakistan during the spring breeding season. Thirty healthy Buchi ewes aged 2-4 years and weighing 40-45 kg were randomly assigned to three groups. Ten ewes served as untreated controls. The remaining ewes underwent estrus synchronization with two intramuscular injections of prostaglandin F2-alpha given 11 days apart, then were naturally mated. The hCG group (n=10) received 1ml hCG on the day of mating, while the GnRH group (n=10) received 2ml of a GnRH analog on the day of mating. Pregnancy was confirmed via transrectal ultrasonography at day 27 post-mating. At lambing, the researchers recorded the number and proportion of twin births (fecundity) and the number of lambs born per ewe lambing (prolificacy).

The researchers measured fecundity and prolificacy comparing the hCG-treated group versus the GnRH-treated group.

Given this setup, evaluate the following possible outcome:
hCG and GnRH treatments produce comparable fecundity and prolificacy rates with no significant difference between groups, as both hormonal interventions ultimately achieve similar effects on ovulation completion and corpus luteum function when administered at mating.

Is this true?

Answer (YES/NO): NO